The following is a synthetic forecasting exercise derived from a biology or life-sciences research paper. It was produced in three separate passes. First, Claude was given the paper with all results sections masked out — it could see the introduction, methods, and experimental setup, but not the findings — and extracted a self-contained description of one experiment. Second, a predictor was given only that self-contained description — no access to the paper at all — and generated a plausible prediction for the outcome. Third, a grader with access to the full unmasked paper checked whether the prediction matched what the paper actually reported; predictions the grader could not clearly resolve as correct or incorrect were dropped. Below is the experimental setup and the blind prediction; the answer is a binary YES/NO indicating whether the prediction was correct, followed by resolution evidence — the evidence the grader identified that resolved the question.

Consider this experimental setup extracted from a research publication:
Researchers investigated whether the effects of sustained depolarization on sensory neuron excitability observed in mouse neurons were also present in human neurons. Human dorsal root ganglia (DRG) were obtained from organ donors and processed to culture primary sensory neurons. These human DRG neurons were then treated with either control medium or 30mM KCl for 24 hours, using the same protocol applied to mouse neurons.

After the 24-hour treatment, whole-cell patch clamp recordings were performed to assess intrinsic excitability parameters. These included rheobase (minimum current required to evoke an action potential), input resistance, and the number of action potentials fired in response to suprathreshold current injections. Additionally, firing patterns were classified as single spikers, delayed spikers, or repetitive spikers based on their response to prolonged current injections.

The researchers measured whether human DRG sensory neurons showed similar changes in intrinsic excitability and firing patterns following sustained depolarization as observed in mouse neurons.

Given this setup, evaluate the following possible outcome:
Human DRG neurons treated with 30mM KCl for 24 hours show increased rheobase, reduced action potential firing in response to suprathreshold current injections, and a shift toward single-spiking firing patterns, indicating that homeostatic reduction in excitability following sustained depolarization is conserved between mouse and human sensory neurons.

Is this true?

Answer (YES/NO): YES